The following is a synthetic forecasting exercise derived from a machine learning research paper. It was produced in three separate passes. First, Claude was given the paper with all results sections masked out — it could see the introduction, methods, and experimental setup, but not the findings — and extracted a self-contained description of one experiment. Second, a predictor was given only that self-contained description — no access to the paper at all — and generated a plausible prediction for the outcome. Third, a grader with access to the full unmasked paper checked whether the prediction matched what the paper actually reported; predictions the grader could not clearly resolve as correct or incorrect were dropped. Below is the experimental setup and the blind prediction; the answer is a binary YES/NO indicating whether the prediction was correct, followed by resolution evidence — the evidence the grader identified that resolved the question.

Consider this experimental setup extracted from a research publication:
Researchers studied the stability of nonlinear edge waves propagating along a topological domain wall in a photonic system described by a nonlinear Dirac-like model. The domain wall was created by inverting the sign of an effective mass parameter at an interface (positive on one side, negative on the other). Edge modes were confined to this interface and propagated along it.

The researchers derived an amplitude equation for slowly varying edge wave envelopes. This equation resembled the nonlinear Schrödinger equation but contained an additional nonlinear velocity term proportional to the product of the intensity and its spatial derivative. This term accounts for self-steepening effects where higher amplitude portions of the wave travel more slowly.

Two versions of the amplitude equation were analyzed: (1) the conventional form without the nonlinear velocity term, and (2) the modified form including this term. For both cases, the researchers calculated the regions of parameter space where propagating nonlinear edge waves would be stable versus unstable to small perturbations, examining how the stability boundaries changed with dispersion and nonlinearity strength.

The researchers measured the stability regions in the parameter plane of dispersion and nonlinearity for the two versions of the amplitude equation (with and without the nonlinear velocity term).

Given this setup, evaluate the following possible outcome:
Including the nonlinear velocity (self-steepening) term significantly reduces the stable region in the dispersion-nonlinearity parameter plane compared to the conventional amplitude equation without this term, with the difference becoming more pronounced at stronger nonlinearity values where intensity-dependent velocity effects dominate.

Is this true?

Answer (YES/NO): NO